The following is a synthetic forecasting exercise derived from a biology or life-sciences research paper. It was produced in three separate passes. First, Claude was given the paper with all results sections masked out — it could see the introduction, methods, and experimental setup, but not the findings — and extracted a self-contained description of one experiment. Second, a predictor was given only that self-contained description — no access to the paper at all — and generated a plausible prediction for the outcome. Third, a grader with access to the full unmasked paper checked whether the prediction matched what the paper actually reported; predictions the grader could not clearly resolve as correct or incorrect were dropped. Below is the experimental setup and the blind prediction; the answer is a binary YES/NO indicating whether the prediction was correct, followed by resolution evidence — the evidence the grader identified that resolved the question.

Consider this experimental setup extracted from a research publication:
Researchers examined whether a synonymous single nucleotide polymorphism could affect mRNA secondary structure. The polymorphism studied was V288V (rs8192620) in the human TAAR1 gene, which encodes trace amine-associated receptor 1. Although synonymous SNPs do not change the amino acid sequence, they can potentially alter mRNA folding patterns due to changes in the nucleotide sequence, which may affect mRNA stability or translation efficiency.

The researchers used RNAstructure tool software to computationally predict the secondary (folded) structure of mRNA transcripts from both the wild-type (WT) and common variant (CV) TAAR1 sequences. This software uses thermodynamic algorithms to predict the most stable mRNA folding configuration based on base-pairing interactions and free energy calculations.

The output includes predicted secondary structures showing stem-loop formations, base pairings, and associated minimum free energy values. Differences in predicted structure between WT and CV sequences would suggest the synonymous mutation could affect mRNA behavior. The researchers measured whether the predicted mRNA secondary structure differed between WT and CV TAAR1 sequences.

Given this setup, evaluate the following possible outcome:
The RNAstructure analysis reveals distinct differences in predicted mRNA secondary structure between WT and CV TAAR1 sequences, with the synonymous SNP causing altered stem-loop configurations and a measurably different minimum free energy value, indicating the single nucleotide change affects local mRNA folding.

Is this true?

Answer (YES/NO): NO